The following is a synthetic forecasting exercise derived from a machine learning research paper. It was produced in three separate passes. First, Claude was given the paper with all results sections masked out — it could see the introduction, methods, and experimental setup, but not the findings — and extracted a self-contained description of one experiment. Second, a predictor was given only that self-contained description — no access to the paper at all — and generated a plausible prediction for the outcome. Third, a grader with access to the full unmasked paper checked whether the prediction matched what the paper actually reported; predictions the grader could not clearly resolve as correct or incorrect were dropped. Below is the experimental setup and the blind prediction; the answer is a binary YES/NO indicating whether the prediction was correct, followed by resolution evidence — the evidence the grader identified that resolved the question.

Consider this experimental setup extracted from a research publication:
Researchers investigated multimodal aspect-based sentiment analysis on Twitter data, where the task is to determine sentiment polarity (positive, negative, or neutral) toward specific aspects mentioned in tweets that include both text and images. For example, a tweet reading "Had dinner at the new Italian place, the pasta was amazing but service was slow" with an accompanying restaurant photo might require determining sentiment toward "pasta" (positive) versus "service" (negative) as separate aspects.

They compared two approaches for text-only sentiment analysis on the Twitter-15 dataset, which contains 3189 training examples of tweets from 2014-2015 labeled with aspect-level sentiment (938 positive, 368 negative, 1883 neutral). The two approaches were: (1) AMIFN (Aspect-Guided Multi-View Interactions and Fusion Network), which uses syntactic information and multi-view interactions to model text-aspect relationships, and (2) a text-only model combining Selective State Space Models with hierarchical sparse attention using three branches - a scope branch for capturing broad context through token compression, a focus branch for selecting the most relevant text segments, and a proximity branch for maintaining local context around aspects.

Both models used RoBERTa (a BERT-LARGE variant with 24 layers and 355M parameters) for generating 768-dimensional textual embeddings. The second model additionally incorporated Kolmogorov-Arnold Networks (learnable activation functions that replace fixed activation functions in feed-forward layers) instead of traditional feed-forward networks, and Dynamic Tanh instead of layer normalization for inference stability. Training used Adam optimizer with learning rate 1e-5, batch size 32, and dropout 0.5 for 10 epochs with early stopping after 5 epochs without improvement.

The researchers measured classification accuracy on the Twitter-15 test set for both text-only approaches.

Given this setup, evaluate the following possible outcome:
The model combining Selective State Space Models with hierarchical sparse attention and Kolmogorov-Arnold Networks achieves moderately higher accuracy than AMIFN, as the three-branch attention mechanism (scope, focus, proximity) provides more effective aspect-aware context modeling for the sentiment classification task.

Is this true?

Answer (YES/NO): NO